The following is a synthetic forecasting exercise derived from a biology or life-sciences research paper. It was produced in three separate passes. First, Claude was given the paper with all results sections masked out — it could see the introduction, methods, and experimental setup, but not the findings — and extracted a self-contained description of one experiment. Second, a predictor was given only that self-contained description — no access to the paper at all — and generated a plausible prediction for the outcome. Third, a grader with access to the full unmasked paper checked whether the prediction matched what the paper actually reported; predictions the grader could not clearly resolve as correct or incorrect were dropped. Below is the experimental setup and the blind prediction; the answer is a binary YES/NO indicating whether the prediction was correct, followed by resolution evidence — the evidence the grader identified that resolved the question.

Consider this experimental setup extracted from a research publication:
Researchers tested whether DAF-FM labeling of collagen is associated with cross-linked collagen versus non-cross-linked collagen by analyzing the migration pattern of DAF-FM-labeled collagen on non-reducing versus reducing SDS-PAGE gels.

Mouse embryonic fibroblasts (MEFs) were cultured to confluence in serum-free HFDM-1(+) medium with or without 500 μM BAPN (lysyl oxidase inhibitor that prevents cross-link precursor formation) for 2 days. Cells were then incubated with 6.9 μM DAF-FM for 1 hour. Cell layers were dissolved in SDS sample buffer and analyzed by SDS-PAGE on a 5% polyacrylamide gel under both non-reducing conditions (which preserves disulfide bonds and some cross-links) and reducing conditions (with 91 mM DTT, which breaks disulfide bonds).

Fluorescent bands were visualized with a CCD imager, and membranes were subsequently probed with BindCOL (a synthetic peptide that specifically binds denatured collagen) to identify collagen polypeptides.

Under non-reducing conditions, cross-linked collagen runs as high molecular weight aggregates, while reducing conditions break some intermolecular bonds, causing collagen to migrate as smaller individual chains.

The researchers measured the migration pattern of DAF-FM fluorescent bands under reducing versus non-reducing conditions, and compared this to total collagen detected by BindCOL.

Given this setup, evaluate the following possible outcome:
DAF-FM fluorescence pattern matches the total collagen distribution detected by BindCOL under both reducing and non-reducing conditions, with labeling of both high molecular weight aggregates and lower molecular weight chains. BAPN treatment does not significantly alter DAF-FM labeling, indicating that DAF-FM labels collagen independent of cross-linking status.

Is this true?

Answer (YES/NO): NO